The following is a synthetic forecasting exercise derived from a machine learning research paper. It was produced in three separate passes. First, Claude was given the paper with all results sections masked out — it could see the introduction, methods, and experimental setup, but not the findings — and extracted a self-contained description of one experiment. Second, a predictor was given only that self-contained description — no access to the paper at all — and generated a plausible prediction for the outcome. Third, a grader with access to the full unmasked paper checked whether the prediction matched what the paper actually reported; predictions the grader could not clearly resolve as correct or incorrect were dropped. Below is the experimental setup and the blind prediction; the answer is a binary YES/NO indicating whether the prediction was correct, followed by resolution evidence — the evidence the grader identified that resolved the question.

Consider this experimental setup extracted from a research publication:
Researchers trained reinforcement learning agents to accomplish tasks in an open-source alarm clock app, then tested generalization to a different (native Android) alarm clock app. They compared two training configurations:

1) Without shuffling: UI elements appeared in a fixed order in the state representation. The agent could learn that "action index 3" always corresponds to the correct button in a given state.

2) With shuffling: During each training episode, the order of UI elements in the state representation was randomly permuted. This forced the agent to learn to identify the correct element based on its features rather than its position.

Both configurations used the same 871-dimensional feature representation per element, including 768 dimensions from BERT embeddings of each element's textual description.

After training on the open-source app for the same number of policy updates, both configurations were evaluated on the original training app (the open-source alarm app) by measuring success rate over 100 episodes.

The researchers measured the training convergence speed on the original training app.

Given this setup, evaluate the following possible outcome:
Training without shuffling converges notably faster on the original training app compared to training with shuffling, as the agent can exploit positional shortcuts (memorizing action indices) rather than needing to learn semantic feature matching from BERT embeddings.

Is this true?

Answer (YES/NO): YES